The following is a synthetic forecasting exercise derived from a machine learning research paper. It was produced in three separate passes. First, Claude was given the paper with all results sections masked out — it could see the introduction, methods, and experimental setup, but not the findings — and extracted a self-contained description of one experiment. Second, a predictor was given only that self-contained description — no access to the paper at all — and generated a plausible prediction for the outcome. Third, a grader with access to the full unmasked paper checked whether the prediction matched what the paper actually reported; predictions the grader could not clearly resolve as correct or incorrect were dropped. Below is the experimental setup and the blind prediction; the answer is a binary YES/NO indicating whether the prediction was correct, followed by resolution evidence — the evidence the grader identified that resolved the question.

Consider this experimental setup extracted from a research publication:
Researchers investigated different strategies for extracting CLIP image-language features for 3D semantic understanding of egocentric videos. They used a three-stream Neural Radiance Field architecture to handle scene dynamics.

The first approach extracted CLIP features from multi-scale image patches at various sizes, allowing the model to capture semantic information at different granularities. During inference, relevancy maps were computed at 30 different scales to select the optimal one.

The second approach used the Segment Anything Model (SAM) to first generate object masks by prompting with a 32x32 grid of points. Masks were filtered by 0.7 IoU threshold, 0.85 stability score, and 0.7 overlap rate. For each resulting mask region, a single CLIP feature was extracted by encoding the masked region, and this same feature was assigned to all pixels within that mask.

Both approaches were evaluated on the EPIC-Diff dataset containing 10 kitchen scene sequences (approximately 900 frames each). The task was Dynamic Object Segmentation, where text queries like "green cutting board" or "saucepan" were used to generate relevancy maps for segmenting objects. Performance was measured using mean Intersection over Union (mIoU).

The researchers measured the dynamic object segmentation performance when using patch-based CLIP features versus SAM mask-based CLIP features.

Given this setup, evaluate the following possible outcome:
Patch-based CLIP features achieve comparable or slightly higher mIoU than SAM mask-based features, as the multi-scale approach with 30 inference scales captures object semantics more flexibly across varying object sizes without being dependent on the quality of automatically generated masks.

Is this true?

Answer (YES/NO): NO